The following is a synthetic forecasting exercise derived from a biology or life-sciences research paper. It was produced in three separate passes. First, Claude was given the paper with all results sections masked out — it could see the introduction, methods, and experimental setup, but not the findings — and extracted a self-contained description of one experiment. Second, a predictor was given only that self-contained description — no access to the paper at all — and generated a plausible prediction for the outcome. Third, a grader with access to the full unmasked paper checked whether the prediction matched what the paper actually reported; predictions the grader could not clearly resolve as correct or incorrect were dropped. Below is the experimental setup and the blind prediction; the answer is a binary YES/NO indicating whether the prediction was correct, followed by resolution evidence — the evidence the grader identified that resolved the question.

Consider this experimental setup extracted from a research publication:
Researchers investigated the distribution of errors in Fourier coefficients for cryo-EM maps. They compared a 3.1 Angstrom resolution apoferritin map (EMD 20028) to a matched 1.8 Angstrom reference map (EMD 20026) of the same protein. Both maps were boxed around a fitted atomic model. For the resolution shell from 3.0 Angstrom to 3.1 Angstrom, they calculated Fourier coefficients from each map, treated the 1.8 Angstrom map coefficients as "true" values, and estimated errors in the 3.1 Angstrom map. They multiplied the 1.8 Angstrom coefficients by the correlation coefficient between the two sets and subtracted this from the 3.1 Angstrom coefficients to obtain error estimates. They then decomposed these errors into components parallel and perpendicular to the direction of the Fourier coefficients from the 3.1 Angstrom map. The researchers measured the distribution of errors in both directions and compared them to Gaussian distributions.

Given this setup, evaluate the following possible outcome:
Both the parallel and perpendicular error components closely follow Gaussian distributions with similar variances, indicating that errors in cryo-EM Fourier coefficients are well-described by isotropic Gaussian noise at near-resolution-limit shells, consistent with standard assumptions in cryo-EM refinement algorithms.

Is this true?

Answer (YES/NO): NO